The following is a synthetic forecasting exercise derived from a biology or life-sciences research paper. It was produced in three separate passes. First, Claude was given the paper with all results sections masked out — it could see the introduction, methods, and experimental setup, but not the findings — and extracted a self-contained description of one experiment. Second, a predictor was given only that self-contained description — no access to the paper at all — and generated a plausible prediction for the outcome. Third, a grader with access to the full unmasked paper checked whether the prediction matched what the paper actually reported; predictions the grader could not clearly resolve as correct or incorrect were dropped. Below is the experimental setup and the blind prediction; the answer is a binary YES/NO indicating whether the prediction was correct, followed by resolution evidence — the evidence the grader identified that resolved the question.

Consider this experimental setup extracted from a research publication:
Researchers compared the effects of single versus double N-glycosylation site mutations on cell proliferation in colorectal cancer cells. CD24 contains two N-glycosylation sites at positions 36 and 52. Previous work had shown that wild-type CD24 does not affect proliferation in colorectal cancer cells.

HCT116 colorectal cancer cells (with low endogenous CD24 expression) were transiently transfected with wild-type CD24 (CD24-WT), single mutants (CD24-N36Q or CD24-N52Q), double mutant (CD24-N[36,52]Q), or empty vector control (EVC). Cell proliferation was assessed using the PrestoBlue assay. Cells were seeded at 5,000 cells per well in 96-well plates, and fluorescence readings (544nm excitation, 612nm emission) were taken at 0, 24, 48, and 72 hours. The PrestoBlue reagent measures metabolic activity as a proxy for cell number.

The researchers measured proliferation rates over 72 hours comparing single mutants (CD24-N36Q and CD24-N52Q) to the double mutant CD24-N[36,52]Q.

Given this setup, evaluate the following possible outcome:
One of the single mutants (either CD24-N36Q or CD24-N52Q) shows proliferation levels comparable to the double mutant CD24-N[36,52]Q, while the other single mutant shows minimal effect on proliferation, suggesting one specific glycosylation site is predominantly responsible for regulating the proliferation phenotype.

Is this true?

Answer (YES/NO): NO